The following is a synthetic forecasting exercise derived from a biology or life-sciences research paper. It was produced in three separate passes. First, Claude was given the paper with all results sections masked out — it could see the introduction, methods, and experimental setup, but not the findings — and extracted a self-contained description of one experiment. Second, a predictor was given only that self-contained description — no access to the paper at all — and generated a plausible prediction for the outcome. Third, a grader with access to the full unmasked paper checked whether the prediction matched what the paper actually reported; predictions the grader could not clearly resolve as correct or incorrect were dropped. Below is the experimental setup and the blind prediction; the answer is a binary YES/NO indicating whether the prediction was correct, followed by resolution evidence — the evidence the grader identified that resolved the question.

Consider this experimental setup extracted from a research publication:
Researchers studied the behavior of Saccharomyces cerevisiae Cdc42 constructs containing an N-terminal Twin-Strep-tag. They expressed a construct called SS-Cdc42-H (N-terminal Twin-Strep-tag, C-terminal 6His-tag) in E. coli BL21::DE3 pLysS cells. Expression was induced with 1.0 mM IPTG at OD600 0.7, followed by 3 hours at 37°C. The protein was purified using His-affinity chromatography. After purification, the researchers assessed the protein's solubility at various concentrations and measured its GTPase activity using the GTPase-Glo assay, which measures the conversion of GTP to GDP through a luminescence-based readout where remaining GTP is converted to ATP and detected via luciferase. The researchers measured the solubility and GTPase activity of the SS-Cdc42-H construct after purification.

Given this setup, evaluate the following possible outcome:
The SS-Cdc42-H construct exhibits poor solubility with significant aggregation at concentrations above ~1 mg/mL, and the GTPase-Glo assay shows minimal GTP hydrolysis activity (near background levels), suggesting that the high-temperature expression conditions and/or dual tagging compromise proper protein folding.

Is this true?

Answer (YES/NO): NO